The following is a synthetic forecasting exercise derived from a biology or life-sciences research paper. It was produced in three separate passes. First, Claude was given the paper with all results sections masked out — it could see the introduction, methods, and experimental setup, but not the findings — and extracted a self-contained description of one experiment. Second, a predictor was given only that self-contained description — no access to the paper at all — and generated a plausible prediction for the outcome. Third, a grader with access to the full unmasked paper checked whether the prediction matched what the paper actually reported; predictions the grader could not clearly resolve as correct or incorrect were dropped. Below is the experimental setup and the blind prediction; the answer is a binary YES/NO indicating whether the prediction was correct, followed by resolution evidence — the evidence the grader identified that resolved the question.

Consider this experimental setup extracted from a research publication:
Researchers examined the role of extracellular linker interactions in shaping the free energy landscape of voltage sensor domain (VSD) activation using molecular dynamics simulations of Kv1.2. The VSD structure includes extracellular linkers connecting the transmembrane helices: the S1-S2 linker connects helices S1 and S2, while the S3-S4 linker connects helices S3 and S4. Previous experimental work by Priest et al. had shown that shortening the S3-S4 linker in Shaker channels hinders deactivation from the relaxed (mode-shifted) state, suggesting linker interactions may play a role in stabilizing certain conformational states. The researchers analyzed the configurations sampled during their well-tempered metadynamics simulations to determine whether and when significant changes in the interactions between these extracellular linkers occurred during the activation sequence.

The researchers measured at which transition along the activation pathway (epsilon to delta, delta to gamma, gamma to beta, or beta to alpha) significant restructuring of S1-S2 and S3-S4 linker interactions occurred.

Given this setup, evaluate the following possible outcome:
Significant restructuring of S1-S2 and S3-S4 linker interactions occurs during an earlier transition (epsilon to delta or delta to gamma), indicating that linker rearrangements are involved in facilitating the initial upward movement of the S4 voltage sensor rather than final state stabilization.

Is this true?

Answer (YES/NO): NO